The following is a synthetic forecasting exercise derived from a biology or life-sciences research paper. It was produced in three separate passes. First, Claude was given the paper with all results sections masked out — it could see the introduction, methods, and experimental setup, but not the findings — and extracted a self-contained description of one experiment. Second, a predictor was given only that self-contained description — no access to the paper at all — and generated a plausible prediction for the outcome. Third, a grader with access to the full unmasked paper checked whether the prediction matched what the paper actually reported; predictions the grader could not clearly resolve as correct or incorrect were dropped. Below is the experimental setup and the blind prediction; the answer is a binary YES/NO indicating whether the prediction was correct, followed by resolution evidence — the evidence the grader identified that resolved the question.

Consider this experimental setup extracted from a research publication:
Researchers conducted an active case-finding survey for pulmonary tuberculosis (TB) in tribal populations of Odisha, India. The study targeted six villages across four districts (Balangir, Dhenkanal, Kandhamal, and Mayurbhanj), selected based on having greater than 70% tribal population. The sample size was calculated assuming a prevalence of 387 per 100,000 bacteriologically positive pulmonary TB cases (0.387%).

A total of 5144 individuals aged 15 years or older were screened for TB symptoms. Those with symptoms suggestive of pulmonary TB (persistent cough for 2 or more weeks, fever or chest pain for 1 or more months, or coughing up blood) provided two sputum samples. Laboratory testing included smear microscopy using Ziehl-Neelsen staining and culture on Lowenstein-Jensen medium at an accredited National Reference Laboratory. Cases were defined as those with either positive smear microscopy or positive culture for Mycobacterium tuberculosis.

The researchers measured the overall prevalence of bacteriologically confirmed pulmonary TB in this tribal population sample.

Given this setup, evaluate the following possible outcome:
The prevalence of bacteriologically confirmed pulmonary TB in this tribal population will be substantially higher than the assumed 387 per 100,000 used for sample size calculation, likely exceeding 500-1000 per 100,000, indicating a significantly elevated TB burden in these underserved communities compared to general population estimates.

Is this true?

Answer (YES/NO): YES